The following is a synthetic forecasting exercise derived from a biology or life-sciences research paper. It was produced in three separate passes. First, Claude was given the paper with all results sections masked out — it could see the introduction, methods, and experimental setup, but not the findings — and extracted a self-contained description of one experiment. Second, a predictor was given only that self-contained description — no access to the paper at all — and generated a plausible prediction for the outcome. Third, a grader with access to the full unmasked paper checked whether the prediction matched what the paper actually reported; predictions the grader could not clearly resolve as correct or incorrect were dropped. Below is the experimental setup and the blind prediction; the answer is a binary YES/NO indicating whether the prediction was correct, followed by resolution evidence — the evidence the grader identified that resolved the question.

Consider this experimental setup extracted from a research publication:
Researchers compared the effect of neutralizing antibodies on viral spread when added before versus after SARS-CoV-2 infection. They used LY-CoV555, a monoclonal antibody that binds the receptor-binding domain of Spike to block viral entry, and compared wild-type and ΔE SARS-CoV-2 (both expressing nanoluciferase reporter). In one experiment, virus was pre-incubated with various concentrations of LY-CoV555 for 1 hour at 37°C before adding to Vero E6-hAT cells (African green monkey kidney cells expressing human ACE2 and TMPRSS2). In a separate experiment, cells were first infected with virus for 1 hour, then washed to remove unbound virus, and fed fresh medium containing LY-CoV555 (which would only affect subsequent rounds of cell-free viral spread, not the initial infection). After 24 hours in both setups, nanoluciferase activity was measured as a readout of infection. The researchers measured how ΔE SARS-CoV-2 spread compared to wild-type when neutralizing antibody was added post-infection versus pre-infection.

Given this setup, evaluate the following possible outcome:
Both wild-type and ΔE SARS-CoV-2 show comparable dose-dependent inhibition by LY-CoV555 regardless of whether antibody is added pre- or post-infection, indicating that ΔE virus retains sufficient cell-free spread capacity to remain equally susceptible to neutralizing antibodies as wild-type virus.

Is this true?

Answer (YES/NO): NO